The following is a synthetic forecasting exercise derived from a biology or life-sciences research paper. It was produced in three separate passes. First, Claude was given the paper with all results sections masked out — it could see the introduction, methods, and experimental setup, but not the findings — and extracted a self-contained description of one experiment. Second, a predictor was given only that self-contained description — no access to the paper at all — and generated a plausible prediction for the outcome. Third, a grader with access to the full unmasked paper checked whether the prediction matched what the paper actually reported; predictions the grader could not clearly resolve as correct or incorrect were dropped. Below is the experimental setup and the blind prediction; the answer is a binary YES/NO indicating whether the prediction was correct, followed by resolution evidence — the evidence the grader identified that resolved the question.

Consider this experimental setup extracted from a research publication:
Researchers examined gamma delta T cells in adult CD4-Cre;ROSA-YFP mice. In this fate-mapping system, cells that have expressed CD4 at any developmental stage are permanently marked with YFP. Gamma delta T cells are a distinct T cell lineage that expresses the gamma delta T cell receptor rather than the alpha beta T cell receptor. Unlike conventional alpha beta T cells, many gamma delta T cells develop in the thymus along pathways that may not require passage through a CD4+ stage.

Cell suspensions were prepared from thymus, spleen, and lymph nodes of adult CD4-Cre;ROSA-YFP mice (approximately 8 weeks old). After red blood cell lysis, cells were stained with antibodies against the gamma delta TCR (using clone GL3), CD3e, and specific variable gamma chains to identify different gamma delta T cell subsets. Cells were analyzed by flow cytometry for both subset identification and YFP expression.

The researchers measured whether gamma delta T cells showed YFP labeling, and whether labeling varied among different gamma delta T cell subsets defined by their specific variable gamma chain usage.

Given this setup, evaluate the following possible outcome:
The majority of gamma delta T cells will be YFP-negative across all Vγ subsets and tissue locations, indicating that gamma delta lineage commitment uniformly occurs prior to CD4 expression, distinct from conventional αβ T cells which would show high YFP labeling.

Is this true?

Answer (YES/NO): NO